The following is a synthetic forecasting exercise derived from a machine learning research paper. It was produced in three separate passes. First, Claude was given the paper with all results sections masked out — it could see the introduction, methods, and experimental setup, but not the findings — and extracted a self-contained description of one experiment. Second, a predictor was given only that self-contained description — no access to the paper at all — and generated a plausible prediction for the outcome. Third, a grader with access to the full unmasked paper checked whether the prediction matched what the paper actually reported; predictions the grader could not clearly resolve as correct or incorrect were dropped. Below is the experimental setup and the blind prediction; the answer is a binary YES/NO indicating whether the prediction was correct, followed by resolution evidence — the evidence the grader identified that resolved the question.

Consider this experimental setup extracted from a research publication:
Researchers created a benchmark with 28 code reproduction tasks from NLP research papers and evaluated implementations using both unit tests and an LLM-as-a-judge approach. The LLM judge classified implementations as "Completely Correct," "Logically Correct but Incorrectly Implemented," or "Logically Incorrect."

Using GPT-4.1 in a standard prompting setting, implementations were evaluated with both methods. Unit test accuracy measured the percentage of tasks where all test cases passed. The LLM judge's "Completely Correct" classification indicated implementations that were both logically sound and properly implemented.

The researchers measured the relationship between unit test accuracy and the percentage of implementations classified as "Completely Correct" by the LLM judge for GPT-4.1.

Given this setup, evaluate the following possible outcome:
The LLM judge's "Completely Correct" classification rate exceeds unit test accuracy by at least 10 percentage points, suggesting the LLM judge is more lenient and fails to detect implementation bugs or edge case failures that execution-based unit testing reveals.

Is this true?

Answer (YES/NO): NO